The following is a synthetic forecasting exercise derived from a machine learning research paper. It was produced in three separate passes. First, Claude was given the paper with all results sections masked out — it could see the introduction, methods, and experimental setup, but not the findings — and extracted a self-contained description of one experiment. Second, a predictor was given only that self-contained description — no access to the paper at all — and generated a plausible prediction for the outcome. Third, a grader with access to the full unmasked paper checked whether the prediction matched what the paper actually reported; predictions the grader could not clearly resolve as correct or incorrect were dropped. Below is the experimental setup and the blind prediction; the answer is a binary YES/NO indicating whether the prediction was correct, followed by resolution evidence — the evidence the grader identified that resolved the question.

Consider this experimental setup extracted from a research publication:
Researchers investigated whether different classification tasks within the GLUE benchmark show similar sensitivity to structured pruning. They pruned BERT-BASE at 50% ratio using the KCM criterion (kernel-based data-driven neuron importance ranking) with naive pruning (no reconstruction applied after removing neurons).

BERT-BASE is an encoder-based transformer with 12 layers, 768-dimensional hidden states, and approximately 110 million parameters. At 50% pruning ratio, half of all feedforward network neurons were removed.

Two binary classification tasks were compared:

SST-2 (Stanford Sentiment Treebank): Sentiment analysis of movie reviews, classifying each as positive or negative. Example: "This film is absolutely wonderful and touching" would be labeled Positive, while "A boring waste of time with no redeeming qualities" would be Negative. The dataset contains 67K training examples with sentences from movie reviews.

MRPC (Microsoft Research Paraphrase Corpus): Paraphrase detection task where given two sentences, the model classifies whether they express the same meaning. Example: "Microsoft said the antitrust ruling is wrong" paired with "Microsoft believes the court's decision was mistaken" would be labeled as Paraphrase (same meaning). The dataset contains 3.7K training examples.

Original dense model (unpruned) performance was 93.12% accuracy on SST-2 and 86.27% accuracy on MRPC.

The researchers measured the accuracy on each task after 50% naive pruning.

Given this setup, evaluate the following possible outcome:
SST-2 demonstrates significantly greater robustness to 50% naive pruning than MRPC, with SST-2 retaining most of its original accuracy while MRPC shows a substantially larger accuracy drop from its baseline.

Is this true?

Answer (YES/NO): NO